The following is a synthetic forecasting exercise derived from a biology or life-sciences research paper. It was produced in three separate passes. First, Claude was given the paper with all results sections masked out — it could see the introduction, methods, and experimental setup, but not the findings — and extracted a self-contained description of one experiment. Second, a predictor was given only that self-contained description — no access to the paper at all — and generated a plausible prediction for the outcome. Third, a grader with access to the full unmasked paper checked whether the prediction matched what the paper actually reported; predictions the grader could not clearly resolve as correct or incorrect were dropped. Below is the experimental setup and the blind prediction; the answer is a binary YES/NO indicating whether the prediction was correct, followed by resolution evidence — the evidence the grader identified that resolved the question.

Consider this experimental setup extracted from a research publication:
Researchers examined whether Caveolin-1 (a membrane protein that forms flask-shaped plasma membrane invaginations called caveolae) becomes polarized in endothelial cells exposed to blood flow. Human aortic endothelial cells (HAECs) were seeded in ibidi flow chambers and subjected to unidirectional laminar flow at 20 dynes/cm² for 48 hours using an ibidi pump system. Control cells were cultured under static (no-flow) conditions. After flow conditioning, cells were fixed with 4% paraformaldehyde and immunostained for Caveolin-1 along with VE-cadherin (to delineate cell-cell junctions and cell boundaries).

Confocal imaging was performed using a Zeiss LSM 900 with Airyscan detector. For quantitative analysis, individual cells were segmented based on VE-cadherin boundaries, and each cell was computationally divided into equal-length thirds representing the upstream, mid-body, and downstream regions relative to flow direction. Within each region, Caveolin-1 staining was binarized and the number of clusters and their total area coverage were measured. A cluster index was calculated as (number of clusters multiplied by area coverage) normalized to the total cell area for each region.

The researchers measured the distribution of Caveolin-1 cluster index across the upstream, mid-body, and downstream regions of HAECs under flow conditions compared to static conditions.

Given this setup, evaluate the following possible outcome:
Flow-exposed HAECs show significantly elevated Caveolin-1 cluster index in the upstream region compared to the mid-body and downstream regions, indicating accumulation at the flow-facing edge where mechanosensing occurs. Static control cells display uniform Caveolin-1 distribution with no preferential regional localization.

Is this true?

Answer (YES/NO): NO